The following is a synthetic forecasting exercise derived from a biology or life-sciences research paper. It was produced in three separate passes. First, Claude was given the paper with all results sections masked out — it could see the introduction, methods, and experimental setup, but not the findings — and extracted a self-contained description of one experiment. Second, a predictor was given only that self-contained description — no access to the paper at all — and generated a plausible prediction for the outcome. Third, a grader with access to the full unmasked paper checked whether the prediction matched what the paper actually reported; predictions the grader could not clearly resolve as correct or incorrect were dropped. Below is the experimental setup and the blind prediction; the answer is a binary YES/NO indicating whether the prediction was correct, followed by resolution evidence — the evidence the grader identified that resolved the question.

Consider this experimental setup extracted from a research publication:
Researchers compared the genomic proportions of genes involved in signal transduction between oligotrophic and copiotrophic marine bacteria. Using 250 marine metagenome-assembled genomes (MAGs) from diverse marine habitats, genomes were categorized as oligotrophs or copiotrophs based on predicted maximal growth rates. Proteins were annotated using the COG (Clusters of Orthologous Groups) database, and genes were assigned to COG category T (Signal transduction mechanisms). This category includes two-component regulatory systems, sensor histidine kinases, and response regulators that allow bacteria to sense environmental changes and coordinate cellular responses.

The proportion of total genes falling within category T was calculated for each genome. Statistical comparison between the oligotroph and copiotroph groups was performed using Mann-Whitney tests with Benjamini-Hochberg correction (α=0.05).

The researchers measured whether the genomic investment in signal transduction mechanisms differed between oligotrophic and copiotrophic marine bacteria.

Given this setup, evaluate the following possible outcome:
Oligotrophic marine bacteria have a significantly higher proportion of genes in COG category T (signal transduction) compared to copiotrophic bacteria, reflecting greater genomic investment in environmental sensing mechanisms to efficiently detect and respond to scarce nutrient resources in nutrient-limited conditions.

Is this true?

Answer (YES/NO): NO